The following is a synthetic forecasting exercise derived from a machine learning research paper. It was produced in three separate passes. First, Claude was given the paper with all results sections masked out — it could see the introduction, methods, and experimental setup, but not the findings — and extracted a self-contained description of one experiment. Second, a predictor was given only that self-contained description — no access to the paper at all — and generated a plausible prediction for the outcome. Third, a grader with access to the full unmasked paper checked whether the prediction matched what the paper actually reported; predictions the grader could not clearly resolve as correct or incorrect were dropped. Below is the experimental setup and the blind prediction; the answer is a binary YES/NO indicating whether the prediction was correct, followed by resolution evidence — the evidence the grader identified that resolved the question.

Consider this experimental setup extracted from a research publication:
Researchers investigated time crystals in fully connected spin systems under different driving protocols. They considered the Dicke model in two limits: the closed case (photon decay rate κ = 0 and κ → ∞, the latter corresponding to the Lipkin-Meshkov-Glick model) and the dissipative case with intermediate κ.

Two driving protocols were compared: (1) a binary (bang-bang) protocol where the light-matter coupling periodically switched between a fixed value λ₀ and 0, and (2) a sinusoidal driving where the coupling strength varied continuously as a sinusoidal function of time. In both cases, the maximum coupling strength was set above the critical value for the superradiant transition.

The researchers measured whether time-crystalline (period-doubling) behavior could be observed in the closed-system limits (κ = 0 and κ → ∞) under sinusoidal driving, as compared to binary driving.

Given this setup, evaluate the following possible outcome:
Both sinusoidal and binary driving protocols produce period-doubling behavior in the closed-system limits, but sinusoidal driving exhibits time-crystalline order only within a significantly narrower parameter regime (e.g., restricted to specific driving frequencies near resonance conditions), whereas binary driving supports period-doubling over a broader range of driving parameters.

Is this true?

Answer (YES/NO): NO